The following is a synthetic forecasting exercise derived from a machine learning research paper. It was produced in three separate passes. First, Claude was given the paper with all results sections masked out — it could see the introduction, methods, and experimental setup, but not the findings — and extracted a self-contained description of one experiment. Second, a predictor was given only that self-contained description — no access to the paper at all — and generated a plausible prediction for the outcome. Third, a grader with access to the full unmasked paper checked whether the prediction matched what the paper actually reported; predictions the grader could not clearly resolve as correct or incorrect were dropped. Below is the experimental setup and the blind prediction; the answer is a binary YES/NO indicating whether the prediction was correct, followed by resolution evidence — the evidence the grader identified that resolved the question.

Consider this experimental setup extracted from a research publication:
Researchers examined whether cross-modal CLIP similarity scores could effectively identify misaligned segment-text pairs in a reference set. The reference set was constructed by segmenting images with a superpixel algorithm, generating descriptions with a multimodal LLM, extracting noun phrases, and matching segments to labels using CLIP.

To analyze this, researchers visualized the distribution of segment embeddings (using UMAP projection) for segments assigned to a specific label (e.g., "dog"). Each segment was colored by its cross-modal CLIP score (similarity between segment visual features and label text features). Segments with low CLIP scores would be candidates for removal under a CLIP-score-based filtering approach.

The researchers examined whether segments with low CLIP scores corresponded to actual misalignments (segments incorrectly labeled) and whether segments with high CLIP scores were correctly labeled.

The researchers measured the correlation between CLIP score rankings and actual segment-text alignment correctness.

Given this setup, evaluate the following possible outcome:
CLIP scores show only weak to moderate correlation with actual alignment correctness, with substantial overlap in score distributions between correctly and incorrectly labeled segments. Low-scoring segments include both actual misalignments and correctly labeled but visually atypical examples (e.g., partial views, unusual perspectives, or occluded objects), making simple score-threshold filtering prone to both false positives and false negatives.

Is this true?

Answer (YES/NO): YES